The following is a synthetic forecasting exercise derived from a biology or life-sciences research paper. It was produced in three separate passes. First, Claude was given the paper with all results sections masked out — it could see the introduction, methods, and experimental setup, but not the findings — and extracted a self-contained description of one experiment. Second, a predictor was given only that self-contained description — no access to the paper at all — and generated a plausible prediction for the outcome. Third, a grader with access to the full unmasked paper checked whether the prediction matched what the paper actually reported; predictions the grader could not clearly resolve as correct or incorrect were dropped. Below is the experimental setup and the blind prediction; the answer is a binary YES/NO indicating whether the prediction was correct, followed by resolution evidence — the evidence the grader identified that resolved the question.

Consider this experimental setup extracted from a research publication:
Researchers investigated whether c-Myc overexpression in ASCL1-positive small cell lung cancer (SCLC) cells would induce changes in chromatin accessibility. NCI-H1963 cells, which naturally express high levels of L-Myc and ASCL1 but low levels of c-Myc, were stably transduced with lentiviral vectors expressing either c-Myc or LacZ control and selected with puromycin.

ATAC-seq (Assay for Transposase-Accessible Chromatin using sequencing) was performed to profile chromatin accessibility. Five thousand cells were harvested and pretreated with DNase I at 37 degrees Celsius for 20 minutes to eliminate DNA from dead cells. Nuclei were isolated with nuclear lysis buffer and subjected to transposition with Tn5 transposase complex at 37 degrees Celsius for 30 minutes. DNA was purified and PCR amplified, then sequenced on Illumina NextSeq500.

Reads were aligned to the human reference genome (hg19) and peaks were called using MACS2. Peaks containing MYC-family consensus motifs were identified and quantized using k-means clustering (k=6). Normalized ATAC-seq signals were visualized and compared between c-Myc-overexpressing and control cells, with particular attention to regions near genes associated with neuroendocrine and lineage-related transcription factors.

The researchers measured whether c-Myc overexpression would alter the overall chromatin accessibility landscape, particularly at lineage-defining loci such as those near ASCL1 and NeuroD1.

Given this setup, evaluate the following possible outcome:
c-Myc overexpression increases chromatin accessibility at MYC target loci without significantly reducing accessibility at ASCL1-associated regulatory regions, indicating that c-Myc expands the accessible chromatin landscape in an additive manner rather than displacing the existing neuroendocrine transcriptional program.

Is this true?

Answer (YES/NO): NO